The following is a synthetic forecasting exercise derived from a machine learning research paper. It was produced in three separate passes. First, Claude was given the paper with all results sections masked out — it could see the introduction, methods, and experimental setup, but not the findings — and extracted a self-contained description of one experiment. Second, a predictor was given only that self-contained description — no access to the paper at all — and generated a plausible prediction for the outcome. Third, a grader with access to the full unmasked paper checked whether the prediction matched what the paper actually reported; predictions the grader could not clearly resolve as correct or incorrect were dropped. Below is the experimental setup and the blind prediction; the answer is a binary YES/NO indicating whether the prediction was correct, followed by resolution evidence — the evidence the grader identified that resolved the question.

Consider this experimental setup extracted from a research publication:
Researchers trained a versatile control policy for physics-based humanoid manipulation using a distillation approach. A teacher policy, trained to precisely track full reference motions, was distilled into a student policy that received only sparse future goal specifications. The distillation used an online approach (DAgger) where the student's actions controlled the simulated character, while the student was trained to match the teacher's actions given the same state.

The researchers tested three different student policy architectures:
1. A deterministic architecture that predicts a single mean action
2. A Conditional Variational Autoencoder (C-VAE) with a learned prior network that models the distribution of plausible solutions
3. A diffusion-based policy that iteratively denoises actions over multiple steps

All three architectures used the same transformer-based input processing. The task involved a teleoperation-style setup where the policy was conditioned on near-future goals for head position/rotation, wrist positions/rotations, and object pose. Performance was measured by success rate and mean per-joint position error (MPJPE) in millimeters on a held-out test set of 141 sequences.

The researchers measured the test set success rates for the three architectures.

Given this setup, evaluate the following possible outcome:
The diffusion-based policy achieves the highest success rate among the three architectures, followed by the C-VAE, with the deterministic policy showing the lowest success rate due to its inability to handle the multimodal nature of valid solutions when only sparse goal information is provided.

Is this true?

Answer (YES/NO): NO